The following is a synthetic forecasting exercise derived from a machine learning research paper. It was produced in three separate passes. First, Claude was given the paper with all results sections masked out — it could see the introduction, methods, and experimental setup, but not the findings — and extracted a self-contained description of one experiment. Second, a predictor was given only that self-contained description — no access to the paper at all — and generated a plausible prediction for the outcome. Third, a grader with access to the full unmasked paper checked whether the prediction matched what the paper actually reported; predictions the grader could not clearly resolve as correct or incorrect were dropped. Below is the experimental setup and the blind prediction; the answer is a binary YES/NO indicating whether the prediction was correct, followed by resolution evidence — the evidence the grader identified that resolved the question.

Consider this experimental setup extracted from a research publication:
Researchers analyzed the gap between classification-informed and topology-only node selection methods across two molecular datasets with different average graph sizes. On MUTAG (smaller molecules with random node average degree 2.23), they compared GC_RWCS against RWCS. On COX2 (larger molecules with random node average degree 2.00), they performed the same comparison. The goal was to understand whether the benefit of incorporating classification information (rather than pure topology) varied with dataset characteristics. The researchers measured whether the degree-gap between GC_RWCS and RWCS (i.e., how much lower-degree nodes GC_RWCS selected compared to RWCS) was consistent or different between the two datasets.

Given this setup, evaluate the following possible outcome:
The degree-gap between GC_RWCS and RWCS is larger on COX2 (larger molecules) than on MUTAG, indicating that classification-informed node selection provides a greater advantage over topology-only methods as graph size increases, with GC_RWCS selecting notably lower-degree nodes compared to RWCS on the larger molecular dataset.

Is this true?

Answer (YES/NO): YES